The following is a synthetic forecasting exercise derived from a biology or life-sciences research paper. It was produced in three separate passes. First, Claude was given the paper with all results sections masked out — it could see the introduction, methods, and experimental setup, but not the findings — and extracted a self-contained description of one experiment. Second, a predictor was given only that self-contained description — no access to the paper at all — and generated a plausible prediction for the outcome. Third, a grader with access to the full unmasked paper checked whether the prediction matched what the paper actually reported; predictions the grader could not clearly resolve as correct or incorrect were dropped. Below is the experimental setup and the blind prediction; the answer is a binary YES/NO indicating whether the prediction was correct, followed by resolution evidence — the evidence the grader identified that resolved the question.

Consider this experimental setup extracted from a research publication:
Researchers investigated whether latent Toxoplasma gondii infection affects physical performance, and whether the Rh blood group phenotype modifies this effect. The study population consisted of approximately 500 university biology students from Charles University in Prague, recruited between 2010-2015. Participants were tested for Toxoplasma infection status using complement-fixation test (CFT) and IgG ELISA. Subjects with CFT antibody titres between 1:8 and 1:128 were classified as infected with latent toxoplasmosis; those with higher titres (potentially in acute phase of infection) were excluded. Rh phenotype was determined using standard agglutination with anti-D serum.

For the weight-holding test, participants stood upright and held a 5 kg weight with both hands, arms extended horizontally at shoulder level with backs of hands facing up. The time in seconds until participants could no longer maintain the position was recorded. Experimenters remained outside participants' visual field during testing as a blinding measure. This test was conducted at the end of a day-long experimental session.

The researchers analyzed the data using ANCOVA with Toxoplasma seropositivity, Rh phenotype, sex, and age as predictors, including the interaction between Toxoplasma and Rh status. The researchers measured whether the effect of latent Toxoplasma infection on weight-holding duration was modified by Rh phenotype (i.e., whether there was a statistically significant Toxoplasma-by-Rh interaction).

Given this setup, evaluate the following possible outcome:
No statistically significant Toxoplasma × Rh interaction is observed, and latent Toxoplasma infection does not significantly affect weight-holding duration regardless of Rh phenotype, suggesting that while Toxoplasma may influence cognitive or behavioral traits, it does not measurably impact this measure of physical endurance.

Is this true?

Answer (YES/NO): NO